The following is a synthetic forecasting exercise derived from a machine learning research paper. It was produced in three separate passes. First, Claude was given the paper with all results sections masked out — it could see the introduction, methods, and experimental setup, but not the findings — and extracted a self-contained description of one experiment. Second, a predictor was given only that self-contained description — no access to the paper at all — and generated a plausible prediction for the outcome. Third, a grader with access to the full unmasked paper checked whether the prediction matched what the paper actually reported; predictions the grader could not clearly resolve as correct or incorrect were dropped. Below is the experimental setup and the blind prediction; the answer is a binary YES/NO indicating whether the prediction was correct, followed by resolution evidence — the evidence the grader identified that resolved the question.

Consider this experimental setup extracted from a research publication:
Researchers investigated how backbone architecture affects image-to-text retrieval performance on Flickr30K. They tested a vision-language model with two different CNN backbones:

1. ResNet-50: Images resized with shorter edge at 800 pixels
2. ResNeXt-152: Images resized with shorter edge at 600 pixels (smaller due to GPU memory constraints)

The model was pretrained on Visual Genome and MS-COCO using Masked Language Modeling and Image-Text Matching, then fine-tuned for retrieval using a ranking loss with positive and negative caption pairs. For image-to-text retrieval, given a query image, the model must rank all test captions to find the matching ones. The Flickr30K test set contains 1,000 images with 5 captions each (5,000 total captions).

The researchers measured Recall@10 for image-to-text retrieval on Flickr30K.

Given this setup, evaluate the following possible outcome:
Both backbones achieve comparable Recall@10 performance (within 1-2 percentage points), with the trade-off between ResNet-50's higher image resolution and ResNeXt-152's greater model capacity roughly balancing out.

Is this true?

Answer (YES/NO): NO